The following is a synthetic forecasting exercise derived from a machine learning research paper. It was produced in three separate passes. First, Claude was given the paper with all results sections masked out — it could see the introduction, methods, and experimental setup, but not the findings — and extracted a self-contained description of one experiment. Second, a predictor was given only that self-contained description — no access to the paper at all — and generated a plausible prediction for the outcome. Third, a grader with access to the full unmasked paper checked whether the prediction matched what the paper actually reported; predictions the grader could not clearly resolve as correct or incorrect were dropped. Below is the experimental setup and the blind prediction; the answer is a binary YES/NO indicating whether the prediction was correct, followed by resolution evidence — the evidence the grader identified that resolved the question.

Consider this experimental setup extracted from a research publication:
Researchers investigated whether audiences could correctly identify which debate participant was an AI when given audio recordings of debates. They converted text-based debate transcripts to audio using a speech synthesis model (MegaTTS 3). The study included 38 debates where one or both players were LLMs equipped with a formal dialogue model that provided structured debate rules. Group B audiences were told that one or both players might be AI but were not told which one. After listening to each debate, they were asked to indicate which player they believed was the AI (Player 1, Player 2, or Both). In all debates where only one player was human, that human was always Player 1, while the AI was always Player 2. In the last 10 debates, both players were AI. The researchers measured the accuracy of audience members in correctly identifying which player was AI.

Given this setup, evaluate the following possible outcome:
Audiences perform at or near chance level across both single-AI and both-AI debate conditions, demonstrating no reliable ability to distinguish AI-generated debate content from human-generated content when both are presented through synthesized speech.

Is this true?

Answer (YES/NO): YES